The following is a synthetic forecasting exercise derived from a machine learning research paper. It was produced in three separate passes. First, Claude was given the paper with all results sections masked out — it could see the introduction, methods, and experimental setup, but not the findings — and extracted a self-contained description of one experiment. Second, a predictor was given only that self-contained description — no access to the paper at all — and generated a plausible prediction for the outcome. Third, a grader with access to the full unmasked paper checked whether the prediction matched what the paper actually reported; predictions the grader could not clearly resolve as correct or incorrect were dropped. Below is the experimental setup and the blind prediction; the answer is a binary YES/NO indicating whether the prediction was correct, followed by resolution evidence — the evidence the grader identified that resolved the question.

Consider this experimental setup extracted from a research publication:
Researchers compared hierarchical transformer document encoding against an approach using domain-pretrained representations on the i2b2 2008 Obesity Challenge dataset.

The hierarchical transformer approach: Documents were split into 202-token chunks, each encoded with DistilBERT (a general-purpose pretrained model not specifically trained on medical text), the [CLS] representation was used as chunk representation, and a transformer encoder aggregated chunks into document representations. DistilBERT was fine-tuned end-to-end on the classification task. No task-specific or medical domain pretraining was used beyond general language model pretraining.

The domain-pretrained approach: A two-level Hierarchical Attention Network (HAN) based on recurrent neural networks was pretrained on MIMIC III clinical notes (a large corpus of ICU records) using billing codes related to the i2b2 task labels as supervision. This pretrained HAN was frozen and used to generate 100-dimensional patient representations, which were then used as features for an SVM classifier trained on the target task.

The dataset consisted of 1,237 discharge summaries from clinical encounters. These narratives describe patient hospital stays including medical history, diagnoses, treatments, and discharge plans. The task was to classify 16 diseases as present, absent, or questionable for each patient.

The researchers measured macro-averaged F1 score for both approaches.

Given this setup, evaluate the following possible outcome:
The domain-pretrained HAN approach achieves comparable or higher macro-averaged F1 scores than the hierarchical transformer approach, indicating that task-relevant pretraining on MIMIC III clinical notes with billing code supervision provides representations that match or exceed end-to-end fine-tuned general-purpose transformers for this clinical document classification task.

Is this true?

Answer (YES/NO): YES